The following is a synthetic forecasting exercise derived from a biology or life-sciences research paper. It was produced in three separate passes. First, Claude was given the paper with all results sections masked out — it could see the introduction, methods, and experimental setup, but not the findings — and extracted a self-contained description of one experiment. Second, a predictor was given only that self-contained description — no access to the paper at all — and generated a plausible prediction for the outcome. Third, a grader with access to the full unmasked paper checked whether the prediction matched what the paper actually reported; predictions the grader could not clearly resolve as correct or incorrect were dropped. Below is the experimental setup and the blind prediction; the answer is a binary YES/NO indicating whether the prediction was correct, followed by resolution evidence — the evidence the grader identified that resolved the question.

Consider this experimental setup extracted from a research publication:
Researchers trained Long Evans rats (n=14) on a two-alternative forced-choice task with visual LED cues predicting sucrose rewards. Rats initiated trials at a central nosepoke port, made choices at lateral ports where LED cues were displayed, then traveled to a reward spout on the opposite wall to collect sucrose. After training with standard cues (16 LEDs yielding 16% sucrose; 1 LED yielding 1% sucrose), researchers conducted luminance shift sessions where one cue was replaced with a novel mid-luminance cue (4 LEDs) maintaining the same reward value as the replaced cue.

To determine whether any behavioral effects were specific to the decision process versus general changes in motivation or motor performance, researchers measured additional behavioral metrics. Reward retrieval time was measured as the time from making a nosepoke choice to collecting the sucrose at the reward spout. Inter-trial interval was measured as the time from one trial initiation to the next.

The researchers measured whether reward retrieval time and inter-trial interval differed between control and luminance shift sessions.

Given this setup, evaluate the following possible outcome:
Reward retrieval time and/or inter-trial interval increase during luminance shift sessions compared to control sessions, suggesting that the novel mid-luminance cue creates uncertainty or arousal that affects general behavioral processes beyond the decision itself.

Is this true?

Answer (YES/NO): NO